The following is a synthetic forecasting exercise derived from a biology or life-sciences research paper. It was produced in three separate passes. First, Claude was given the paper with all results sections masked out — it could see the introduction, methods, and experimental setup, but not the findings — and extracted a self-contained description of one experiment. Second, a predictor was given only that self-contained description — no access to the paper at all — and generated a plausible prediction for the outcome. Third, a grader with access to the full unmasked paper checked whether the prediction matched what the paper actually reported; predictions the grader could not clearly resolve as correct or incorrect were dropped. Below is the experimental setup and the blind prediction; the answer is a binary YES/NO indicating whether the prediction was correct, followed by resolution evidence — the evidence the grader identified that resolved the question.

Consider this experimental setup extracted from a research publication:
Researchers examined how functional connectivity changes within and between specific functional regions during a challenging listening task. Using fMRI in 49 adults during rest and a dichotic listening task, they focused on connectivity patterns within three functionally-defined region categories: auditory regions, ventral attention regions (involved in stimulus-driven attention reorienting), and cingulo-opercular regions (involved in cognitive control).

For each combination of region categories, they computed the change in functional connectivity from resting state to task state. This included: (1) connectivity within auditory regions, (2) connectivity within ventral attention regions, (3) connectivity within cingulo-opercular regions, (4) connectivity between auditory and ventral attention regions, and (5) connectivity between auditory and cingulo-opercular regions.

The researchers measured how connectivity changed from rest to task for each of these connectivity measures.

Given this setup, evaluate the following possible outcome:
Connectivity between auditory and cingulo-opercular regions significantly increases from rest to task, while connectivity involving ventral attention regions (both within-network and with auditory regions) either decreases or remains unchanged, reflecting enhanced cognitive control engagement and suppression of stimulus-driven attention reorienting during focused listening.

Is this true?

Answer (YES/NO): NO